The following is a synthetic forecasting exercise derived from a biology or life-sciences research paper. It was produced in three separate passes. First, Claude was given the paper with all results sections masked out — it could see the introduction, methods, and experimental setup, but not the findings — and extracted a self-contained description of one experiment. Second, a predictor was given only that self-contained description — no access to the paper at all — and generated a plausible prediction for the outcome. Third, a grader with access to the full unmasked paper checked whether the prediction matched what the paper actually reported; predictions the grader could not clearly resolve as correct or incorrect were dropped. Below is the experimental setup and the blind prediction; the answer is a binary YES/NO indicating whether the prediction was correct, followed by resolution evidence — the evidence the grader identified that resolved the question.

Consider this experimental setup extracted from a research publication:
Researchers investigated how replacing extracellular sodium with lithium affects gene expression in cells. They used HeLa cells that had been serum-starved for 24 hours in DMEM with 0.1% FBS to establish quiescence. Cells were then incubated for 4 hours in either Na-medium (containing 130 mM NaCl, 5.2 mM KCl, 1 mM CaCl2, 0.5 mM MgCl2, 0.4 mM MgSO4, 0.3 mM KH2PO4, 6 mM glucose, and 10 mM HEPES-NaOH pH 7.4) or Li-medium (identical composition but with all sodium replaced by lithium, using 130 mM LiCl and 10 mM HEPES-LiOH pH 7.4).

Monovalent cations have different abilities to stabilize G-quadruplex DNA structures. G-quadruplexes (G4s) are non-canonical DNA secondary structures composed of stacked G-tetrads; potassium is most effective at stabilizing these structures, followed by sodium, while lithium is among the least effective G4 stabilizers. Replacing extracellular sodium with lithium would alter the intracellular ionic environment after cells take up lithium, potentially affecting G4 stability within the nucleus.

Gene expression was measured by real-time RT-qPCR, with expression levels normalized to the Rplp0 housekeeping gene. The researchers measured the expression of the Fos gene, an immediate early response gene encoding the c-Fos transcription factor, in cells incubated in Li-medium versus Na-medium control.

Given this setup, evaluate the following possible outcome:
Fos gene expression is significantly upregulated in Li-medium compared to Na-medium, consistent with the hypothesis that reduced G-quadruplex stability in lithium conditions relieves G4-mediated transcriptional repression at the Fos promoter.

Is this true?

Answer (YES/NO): YES